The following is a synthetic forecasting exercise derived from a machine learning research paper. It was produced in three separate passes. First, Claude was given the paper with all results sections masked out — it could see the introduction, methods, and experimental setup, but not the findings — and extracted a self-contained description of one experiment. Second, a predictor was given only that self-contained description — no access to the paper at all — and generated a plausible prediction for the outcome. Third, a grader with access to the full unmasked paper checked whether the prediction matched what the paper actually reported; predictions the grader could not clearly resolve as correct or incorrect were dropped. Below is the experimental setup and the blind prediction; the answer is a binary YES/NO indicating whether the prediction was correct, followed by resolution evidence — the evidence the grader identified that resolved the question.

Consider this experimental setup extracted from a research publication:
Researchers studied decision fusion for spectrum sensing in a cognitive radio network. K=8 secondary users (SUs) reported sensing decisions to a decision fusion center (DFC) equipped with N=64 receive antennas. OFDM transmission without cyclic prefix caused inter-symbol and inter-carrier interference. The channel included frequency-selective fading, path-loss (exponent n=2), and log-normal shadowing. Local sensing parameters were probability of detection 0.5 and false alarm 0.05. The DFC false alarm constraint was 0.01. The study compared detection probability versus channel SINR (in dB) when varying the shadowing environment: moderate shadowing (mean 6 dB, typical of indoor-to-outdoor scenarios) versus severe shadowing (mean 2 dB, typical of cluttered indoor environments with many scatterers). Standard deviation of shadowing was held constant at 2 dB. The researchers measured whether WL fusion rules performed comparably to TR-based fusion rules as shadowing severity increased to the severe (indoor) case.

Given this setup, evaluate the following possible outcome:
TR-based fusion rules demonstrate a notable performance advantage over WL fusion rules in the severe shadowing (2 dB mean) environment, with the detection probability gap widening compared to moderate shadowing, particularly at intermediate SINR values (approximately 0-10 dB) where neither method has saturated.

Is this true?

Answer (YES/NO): NO